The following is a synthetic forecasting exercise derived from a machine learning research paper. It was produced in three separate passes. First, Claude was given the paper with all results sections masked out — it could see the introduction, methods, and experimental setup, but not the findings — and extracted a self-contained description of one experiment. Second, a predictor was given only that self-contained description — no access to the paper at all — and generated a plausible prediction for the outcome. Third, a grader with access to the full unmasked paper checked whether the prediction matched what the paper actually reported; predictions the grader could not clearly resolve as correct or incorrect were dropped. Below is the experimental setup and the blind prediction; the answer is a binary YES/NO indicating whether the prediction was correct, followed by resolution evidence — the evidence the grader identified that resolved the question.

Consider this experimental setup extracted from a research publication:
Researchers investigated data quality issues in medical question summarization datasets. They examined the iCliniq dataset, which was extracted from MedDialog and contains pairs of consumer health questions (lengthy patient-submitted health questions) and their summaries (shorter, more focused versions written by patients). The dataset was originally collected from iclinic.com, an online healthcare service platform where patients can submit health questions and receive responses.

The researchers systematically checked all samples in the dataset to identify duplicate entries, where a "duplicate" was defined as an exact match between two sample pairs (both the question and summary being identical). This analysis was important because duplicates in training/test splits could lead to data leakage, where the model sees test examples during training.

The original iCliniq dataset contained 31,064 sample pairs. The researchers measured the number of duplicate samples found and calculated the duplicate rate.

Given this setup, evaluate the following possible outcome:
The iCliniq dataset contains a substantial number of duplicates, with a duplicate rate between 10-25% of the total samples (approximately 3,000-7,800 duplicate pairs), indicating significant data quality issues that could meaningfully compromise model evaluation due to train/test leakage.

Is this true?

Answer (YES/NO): NO